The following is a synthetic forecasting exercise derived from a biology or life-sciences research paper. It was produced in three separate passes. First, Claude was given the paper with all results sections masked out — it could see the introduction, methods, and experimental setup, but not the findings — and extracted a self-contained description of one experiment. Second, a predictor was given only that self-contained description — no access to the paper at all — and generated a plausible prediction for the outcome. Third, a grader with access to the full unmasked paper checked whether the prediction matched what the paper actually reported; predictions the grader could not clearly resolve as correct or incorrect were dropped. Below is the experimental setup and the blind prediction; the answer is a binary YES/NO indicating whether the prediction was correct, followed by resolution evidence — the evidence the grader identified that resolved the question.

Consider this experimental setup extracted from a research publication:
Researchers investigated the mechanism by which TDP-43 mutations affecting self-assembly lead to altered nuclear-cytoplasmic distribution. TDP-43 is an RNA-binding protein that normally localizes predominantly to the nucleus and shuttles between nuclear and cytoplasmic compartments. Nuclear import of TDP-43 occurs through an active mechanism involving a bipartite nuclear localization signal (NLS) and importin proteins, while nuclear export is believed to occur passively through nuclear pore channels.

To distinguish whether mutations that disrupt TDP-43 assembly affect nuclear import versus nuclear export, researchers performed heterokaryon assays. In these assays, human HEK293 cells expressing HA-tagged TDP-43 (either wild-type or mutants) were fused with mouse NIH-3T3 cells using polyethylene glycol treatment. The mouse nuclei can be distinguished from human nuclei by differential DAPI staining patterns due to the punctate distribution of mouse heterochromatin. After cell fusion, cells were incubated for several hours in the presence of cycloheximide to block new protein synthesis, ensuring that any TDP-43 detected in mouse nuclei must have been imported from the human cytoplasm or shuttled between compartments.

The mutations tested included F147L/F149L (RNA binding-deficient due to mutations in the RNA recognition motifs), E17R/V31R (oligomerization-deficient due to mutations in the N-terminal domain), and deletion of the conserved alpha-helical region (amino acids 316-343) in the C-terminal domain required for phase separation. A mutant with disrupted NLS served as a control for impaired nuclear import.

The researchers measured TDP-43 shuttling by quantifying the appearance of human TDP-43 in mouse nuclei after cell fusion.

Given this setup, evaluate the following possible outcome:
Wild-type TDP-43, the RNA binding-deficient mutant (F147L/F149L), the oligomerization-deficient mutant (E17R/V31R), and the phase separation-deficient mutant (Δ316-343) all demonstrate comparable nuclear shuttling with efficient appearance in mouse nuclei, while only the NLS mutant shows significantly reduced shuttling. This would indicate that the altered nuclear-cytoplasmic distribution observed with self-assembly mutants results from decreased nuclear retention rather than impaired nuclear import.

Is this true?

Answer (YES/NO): NO